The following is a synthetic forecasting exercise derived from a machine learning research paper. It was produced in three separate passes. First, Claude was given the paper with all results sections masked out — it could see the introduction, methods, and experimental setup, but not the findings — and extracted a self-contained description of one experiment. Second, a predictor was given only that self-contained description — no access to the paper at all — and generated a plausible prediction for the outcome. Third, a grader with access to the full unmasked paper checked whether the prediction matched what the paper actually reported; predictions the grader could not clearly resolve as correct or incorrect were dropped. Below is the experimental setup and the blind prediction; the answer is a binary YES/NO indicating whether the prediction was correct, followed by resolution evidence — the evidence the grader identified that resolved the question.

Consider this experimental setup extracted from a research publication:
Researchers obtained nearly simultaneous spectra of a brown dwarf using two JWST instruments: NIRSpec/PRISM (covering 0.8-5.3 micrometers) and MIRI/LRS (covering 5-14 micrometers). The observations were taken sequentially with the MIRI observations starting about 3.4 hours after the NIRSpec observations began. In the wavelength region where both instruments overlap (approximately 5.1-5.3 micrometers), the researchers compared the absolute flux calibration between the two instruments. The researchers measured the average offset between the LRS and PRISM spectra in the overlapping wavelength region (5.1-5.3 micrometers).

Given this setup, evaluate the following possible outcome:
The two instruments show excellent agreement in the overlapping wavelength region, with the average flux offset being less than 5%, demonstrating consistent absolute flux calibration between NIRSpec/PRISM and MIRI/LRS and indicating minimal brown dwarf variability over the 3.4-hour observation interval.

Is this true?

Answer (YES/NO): NO